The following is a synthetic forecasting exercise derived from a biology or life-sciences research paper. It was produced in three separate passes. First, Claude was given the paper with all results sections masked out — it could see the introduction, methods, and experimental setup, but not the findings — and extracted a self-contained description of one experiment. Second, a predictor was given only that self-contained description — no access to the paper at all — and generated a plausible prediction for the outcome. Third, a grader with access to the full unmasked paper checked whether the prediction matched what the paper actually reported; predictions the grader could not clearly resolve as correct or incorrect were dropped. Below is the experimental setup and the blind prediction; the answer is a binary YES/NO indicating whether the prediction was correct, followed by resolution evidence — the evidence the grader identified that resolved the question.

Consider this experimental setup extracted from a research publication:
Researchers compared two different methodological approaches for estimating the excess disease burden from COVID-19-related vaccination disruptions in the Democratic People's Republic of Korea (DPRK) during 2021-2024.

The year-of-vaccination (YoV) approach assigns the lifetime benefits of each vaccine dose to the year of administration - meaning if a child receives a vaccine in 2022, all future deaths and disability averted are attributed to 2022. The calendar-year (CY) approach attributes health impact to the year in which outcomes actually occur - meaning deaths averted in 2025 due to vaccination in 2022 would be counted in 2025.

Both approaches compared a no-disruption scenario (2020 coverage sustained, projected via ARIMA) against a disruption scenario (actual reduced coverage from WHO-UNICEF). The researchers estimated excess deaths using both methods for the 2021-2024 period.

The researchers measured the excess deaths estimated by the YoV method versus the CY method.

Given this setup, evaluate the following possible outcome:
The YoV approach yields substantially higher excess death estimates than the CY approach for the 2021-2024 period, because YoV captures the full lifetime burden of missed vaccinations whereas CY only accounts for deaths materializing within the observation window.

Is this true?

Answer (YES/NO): NO